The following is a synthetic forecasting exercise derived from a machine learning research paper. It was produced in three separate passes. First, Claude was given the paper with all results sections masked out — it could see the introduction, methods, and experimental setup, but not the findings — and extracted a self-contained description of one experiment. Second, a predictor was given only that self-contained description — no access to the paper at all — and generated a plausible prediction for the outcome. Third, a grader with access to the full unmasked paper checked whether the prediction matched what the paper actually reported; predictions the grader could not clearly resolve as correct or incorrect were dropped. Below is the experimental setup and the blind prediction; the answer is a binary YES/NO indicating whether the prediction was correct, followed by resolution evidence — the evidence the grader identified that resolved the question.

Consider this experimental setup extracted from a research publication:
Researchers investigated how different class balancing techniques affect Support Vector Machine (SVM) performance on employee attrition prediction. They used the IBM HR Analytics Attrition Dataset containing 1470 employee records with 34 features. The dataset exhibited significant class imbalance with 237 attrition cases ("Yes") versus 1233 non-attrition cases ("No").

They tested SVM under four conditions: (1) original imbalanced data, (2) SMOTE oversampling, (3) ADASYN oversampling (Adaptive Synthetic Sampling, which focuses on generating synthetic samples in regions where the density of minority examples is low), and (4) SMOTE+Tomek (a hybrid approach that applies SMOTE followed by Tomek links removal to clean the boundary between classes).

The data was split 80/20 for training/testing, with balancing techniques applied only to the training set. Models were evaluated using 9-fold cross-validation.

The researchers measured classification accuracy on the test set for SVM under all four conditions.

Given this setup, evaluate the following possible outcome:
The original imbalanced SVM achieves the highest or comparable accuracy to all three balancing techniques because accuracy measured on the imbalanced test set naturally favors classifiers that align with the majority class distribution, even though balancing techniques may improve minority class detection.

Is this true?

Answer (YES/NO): YES